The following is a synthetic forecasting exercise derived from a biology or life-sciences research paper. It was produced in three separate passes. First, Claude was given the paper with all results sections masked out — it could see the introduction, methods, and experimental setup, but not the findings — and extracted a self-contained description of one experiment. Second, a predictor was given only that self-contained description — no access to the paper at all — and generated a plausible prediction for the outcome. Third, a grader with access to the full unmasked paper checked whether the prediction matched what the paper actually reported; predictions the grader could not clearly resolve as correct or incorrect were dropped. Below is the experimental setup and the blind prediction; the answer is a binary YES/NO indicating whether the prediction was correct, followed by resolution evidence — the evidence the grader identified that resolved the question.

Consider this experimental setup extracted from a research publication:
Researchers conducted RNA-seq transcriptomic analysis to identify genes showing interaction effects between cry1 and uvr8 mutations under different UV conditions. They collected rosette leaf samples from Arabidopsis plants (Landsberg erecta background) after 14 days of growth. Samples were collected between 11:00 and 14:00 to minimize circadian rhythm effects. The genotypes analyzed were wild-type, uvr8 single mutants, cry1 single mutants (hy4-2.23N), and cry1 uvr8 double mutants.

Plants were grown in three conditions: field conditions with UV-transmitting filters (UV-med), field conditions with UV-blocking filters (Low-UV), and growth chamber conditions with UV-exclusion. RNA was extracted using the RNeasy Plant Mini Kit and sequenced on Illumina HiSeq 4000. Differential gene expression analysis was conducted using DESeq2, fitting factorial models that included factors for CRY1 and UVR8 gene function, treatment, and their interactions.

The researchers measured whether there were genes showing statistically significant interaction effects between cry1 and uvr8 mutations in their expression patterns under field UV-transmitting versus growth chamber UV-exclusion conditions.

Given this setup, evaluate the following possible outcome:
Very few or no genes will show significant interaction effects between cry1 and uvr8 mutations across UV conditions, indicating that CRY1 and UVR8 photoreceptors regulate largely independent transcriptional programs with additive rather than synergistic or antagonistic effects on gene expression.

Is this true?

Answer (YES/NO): NO